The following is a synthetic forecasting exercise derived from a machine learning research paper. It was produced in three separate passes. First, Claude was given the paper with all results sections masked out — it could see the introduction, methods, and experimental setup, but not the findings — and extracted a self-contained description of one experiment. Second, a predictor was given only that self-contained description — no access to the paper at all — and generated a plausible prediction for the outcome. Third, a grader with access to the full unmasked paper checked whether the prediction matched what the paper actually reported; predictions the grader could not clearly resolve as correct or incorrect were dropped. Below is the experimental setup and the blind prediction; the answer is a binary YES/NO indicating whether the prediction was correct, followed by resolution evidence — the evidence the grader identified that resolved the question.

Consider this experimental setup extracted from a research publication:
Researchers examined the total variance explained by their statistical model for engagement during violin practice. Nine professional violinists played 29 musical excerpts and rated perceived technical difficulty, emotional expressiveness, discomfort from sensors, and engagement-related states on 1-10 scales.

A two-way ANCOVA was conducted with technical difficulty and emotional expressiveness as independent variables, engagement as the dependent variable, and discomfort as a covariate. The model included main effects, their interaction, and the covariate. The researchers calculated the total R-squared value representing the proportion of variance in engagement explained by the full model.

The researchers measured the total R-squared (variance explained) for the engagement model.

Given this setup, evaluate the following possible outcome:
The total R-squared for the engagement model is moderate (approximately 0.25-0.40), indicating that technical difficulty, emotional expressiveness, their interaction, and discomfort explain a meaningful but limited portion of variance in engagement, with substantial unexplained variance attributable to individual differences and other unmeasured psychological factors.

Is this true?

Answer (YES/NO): NO